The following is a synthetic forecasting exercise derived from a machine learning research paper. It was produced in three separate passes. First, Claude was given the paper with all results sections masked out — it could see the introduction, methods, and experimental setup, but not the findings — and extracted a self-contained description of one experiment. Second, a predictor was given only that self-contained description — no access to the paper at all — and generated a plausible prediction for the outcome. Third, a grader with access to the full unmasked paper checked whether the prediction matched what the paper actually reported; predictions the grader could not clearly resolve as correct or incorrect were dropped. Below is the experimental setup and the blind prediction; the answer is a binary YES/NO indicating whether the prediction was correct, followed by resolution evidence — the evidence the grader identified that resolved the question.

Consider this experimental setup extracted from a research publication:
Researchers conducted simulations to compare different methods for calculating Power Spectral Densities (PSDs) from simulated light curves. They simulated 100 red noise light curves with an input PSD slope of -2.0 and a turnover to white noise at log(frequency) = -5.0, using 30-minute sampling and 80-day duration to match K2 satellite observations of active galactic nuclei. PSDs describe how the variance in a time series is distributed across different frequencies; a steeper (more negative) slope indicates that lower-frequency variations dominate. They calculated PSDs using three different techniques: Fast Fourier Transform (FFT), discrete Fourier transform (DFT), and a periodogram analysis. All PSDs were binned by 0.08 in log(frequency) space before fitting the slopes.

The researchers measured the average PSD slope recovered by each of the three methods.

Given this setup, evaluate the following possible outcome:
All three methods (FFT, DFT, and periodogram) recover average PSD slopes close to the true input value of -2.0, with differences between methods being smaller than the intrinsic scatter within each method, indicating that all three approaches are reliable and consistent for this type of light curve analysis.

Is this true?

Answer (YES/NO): NO